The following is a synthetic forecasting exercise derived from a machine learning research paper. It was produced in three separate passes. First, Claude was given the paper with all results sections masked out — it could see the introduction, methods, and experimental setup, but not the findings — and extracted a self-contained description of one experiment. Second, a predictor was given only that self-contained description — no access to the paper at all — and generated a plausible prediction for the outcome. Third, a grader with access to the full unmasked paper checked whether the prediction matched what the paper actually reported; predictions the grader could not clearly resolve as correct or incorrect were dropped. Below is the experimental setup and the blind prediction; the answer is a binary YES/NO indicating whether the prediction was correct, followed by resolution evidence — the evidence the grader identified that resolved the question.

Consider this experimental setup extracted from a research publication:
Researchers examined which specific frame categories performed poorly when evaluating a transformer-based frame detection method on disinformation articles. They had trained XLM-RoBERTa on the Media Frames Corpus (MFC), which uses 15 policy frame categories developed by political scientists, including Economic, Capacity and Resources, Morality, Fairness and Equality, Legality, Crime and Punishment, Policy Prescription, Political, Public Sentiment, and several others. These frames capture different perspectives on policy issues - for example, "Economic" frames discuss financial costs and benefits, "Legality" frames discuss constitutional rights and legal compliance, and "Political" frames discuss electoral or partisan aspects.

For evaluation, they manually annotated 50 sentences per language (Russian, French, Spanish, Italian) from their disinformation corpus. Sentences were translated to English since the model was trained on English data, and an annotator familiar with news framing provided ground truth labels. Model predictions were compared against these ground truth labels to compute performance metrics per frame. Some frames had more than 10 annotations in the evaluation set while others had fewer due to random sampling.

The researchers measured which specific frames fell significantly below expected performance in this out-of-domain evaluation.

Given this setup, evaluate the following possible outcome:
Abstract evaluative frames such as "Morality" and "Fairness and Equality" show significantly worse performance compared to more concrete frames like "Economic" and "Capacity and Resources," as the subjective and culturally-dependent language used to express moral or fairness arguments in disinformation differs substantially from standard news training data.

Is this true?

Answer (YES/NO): NO